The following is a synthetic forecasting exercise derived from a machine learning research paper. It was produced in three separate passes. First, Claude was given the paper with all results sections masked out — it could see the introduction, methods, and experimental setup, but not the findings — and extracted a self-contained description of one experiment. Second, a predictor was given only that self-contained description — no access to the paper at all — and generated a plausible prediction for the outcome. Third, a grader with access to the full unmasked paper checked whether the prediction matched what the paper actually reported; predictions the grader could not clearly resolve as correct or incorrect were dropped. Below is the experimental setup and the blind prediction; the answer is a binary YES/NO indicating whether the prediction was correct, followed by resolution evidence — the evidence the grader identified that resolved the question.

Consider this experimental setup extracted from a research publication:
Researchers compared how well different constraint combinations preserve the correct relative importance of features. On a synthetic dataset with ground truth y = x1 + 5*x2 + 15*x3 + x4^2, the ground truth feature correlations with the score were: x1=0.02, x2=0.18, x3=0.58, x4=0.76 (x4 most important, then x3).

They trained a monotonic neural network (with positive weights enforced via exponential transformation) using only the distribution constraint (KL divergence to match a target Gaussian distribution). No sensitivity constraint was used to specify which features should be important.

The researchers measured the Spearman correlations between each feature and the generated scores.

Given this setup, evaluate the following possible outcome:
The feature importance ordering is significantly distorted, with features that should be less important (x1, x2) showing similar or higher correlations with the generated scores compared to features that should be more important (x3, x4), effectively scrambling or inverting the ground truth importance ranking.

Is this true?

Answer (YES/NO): YES